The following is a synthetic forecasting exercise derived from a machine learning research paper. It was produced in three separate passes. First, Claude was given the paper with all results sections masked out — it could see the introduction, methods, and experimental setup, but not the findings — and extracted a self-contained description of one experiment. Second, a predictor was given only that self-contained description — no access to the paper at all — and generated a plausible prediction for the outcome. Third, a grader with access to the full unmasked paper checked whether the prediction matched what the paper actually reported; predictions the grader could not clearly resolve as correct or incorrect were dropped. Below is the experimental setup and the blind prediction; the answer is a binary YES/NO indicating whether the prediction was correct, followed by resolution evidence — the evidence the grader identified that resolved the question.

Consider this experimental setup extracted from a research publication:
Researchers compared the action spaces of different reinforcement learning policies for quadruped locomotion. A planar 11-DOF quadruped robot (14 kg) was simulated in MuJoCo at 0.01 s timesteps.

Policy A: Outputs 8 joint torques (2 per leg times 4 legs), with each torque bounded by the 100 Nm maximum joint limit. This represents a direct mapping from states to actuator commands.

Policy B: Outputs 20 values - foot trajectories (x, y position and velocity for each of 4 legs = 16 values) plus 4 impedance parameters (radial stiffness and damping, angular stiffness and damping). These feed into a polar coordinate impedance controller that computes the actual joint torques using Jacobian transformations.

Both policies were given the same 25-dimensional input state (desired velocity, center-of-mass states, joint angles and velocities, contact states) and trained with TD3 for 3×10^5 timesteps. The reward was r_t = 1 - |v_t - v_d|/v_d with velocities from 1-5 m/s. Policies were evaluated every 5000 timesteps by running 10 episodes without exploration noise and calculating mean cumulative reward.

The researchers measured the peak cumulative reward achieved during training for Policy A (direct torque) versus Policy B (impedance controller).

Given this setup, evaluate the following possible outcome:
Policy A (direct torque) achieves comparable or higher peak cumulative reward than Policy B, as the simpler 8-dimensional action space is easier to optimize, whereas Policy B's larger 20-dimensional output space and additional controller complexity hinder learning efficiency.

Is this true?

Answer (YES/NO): NO